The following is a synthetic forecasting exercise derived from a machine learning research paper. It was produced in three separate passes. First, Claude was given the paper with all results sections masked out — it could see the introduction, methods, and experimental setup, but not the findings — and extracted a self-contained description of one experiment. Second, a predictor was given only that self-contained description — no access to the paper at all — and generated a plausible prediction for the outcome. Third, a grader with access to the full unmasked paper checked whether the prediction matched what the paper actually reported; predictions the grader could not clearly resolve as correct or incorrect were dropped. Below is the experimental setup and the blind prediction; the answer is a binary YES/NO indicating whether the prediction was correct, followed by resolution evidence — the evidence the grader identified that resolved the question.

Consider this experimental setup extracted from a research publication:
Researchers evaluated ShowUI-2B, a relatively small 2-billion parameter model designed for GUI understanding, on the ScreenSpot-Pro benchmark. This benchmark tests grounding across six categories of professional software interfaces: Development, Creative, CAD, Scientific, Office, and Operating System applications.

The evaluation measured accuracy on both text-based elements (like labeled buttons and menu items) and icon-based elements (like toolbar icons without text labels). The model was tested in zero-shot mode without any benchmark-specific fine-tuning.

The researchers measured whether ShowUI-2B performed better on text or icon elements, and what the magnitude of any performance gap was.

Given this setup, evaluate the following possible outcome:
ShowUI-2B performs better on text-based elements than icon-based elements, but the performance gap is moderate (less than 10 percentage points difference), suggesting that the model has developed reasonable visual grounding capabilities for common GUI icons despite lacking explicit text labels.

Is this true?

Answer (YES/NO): NO